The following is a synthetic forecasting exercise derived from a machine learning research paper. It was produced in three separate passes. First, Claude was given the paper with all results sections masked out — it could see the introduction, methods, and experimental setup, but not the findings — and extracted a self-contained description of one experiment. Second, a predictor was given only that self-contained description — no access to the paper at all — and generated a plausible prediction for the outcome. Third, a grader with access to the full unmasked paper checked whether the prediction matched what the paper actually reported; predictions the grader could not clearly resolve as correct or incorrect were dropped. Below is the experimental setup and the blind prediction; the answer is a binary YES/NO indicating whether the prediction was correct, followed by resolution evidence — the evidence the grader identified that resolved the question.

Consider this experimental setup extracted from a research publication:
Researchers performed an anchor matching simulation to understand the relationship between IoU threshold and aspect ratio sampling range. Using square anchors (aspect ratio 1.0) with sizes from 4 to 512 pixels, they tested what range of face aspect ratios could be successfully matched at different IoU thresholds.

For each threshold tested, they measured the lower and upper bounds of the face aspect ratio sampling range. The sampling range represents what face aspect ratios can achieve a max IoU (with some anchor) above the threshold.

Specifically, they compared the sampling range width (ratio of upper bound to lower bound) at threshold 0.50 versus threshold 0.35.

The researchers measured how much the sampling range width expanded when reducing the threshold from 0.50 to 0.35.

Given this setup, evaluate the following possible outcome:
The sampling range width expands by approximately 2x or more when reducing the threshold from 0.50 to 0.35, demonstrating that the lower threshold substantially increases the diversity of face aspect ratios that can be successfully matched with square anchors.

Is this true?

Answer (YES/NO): YES